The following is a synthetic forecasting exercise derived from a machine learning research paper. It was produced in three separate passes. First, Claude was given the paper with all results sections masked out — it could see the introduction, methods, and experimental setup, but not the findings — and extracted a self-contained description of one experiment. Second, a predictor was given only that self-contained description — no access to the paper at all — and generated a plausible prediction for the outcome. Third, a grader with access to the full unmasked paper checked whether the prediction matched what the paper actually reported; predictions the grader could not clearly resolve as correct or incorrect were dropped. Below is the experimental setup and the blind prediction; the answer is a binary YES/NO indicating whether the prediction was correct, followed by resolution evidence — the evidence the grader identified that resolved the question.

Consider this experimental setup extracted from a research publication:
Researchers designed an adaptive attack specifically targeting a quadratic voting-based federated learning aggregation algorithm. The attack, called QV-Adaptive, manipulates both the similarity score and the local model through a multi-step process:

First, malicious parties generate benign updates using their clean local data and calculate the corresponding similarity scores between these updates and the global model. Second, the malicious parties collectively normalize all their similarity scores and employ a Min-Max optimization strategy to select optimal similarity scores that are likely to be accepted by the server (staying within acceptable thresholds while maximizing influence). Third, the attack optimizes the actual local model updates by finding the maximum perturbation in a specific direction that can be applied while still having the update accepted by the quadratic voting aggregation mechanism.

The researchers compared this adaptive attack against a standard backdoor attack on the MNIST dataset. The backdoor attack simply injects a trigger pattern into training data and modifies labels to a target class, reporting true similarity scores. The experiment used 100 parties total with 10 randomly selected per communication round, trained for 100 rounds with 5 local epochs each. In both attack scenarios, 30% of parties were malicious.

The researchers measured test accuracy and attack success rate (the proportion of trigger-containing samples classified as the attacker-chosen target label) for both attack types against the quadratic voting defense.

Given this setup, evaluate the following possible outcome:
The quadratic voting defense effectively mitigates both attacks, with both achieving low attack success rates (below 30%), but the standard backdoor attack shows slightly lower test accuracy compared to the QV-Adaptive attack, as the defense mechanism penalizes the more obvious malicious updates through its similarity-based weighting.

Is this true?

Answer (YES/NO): NO